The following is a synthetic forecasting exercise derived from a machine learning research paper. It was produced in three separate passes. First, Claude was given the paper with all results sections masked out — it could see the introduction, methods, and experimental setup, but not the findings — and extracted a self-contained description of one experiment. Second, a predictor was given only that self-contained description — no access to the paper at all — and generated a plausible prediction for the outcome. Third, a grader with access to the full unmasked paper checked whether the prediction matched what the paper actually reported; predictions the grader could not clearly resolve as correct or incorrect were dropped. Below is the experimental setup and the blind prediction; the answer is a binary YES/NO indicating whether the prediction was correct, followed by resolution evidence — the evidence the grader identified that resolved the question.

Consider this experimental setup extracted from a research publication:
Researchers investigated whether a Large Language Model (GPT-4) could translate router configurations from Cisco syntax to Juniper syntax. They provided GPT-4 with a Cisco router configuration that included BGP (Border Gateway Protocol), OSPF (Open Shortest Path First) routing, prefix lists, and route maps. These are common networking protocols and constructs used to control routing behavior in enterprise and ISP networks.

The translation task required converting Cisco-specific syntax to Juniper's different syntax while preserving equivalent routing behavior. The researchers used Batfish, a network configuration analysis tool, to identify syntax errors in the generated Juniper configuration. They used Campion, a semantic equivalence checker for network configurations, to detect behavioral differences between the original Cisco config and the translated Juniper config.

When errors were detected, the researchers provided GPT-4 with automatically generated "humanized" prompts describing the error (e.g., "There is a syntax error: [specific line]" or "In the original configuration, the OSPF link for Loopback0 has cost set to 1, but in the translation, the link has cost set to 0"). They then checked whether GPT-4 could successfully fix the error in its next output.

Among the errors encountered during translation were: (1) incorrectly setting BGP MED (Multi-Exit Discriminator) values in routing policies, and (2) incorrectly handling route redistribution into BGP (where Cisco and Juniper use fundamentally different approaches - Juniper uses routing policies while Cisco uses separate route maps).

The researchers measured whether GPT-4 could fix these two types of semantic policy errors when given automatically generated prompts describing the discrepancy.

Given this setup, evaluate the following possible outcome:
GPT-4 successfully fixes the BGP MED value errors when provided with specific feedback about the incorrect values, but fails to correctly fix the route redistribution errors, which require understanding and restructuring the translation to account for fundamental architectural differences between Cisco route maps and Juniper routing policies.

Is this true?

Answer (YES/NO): YES